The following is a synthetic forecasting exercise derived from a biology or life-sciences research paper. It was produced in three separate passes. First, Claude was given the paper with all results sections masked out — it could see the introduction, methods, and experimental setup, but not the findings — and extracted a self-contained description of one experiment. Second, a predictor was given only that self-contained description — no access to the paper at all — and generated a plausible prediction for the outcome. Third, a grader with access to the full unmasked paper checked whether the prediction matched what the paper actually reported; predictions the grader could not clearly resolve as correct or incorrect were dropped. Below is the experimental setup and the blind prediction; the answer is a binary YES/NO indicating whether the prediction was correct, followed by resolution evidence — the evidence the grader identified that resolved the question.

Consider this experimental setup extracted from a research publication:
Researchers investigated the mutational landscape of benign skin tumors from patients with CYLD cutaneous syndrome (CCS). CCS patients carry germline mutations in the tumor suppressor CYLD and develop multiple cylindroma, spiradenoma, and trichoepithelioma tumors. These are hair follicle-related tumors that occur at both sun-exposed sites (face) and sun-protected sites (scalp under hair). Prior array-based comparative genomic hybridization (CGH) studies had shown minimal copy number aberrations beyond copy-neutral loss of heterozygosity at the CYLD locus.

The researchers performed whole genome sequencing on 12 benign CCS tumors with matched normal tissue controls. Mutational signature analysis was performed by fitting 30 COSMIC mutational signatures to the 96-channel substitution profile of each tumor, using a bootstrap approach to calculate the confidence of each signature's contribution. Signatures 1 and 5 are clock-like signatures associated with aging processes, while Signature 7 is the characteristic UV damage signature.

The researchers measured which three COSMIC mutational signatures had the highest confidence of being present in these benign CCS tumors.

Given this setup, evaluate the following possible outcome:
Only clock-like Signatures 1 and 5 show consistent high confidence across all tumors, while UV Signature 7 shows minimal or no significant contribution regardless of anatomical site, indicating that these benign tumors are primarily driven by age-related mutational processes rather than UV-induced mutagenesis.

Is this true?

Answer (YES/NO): NO